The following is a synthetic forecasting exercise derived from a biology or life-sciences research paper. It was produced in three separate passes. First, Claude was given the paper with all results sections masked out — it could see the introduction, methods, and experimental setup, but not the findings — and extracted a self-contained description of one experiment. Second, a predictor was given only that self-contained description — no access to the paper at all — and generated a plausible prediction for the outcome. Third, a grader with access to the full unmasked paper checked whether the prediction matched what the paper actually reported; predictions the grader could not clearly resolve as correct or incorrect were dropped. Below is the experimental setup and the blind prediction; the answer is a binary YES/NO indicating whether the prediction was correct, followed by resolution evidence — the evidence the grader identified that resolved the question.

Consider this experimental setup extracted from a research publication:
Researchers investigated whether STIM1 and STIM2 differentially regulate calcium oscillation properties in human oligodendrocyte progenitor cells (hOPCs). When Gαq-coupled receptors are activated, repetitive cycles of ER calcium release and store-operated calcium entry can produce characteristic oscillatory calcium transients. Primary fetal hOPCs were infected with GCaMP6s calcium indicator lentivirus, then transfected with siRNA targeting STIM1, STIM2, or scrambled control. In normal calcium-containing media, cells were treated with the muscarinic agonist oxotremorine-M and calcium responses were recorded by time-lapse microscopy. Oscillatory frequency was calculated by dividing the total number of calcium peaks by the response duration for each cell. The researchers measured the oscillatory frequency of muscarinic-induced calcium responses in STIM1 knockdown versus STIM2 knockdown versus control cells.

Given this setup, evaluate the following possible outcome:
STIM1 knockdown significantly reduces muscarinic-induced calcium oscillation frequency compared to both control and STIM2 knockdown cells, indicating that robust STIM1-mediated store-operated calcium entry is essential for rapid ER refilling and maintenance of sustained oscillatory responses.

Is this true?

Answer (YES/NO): NO